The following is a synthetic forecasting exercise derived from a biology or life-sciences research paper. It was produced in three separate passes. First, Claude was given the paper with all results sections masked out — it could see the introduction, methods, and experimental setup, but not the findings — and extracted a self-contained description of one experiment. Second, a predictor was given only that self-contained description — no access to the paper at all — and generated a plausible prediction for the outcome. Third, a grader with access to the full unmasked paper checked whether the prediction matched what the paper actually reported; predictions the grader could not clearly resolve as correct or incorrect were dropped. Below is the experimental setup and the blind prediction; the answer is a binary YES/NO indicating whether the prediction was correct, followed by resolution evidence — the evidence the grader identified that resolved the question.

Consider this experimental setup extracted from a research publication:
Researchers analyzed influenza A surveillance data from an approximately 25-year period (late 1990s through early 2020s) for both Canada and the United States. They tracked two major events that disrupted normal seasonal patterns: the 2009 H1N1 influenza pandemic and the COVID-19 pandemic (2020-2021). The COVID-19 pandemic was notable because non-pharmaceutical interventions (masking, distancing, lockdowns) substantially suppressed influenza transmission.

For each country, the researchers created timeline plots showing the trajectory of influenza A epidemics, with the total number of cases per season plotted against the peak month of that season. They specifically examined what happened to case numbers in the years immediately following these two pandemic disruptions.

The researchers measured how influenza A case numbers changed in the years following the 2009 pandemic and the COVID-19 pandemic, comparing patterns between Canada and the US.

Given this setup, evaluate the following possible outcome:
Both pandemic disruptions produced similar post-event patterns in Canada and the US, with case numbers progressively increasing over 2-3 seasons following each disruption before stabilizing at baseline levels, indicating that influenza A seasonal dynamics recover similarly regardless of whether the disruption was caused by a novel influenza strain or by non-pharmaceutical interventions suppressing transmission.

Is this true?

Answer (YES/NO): NO